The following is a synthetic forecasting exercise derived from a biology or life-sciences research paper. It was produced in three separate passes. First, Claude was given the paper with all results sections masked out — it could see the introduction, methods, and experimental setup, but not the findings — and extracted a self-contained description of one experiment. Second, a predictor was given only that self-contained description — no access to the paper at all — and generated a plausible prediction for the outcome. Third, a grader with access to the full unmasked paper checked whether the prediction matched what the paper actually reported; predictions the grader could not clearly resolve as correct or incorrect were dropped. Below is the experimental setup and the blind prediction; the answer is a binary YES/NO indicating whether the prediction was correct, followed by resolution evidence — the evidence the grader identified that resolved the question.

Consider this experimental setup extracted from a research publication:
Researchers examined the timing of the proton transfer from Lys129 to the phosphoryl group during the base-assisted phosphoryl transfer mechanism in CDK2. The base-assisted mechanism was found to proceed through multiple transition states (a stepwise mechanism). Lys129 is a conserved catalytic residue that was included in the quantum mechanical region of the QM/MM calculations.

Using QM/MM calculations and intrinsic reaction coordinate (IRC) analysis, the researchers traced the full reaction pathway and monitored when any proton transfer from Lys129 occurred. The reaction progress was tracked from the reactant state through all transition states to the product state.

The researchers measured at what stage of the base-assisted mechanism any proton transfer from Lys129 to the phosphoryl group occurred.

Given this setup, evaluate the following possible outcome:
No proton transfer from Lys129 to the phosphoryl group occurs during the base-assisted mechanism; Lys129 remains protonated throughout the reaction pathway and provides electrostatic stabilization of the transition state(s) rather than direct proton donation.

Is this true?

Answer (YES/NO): NO